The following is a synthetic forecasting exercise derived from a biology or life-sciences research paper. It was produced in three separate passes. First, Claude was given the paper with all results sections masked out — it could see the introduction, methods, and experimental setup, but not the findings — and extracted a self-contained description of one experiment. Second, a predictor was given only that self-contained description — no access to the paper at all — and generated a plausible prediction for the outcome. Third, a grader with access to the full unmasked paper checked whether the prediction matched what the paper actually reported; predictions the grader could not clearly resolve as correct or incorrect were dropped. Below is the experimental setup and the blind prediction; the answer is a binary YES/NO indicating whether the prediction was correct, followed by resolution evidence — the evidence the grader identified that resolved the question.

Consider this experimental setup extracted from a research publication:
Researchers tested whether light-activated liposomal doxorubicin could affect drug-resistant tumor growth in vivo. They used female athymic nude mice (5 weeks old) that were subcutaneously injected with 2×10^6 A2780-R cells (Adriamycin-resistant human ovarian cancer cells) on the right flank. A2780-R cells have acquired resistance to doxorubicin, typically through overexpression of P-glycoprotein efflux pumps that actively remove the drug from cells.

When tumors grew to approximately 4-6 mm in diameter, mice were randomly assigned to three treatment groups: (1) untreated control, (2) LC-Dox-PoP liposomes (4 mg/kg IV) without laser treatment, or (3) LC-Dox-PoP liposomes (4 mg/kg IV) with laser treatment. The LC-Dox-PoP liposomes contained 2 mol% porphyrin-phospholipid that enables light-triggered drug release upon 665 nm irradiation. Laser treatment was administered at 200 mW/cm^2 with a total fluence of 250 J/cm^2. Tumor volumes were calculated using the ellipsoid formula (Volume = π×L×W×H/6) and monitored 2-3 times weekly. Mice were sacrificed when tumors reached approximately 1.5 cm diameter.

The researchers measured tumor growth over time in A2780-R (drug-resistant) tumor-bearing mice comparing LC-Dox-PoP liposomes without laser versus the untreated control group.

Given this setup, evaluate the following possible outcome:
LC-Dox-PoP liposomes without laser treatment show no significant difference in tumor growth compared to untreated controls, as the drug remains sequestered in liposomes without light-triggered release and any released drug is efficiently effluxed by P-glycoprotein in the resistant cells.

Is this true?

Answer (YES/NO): NO